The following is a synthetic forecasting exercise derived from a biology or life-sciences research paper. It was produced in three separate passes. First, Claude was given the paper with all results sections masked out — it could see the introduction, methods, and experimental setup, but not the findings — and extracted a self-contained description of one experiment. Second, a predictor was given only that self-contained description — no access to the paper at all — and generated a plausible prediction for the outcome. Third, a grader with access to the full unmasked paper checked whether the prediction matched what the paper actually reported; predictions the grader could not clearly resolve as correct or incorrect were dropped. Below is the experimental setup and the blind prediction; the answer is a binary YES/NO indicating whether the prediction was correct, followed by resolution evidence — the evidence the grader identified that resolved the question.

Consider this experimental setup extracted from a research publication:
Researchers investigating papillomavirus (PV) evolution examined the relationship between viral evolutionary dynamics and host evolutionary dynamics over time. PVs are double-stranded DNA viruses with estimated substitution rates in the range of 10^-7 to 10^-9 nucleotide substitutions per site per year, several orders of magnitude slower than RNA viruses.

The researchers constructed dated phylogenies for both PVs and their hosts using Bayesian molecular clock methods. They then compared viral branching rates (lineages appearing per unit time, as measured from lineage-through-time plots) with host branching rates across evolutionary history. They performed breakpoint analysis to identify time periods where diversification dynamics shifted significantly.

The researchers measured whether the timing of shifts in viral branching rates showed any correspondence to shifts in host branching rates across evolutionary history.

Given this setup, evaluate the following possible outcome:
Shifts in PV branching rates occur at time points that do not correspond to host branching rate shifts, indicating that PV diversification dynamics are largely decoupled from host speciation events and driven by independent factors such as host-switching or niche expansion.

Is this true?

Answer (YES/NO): NO